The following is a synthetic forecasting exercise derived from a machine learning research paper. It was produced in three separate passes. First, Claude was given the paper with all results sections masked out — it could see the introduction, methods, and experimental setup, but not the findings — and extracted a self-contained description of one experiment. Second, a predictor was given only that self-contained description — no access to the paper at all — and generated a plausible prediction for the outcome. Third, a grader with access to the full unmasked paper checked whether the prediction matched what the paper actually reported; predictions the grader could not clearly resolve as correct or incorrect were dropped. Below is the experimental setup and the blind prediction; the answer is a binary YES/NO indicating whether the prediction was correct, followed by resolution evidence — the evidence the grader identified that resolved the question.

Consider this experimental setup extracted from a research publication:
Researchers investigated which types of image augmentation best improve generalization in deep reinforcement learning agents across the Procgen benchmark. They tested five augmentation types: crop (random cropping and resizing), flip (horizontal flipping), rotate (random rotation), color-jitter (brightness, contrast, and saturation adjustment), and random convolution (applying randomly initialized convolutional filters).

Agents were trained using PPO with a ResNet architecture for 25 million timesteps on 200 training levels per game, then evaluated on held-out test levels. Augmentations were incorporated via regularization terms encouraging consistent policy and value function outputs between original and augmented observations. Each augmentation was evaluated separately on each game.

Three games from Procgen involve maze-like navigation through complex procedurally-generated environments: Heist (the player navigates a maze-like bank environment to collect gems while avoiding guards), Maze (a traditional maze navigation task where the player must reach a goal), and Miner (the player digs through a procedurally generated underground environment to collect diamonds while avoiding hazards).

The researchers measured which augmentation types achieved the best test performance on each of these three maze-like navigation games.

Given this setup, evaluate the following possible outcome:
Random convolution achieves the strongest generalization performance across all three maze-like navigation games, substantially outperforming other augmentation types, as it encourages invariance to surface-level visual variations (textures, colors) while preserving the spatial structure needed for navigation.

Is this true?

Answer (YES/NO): NO